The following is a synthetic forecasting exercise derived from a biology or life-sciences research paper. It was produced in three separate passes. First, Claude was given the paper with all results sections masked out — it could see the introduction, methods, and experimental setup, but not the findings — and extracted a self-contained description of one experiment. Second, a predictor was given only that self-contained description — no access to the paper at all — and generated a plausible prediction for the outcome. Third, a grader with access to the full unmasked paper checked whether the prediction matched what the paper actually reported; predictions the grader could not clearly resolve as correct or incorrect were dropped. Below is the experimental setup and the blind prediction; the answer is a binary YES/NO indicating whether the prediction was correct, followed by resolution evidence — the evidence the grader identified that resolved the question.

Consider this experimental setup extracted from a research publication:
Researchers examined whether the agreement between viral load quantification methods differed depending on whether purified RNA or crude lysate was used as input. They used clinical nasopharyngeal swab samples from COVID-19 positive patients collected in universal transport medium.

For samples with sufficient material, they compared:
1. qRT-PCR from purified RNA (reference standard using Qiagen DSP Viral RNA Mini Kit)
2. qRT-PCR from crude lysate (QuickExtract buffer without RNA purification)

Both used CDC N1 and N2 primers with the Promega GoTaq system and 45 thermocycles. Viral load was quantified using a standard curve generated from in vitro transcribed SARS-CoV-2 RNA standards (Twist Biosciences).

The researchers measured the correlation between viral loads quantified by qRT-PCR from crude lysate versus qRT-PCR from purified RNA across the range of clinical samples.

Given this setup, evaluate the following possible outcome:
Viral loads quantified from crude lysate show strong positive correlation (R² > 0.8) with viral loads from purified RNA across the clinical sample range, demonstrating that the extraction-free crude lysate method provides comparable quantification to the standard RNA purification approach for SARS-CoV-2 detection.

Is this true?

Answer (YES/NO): NO